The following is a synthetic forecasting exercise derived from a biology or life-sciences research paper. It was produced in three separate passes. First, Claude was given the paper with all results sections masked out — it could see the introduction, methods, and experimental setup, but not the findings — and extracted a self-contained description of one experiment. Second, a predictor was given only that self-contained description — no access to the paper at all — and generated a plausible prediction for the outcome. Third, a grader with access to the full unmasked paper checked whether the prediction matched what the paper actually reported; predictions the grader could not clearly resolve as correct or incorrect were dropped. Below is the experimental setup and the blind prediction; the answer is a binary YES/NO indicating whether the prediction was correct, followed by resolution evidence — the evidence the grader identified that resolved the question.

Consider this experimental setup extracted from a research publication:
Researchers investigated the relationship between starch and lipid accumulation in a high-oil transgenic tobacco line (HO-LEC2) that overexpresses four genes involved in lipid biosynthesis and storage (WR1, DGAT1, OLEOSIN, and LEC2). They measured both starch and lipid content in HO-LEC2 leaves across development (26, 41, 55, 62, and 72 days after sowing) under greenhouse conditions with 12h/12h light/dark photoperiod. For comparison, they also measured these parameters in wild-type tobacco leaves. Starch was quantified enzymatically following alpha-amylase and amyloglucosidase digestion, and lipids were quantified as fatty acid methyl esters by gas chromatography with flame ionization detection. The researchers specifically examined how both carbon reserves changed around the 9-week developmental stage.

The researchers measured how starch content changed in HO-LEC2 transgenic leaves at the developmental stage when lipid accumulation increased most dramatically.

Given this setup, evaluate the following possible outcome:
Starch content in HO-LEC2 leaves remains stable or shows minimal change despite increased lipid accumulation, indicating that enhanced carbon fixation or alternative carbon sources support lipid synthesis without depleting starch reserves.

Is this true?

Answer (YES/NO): NO